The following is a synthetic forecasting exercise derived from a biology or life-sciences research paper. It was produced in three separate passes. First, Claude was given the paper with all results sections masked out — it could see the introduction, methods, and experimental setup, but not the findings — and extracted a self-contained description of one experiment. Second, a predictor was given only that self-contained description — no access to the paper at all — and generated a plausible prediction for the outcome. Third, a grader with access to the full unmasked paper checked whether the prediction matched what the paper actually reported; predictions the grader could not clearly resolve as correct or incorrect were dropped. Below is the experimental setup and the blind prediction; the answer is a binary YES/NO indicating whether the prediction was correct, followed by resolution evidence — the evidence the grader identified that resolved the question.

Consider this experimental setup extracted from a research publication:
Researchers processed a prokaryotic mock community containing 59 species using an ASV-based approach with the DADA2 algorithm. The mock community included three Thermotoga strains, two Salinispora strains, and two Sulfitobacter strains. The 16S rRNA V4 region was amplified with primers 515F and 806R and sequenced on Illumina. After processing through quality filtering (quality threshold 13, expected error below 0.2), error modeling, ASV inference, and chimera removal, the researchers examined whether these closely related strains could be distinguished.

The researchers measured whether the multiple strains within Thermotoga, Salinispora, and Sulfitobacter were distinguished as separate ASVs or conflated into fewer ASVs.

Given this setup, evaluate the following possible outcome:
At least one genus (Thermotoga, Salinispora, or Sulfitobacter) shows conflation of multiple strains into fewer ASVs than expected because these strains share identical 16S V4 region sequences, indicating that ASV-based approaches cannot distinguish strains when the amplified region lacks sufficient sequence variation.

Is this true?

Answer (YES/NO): YES